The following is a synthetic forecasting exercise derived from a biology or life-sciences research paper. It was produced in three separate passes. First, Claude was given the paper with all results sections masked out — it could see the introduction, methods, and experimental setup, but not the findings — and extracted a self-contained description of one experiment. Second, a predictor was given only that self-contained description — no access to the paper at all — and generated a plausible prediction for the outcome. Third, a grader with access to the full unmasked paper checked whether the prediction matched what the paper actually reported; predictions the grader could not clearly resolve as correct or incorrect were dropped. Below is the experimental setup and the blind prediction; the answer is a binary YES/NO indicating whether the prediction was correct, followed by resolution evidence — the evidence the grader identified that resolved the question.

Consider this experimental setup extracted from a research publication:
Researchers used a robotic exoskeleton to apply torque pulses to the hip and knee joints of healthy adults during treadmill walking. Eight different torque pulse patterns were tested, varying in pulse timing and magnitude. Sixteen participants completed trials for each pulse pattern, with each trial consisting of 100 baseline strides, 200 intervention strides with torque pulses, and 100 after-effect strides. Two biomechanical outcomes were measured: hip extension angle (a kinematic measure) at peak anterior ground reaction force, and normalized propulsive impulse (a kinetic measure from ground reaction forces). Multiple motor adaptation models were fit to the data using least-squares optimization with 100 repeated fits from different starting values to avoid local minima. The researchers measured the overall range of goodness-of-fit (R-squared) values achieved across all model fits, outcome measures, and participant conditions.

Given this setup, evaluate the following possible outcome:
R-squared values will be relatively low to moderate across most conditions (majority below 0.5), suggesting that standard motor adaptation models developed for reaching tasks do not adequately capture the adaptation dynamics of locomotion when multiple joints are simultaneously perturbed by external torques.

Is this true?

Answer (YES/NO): NO